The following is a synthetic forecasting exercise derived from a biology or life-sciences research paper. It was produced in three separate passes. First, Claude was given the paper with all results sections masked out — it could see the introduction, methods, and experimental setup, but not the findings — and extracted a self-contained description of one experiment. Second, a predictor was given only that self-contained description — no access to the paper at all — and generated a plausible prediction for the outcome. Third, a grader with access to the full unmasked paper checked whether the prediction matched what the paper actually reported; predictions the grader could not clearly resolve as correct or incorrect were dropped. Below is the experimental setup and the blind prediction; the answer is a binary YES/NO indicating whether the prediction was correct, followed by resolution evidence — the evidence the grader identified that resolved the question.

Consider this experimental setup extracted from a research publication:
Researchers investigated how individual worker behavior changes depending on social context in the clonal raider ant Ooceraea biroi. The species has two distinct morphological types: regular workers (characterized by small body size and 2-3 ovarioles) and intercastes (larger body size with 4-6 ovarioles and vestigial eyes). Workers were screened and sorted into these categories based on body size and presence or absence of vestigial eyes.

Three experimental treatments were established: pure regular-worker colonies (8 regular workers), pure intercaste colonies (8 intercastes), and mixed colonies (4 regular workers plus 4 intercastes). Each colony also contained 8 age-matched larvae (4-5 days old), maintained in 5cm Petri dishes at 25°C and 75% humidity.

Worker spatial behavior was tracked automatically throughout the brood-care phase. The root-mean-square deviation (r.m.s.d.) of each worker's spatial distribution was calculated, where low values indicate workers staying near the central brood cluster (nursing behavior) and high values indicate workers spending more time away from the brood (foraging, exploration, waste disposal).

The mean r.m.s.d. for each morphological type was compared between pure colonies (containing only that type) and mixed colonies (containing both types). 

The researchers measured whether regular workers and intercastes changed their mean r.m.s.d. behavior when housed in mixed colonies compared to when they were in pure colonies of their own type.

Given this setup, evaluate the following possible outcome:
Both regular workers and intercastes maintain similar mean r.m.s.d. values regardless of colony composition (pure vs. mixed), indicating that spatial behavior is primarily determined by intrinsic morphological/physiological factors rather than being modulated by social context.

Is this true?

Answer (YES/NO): NO